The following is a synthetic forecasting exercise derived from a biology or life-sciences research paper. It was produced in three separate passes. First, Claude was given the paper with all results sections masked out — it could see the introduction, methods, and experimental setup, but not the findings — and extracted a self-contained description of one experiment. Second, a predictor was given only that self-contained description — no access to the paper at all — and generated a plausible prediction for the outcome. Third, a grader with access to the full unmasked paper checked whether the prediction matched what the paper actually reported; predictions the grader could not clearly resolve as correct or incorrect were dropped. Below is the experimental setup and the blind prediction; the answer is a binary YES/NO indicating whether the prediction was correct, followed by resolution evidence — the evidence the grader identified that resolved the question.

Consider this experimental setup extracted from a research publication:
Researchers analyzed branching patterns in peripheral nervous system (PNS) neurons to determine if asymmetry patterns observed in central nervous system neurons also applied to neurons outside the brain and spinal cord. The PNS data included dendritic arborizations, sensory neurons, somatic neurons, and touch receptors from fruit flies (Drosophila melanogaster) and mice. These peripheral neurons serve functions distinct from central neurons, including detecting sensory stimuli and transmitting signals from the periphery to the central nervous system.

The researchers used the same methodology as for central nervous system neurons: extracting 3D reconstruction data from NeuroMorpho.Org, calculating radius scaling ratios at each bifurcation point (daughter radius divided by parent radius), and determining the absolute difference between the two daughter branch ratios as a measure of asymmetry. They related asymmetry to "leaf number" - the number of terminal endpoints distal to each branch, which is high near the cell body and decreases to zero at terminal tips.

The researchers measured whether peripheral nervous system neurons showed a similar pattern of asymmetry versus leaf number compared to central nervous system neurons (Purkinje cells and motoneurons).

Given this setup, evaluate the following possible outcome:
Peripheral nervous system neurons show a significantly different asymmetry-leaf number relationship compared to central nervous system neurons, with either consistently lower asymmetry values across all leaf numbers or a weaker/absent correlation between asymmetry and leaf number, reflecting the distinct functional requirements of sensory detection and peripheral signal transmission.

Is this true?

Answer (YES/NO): NO